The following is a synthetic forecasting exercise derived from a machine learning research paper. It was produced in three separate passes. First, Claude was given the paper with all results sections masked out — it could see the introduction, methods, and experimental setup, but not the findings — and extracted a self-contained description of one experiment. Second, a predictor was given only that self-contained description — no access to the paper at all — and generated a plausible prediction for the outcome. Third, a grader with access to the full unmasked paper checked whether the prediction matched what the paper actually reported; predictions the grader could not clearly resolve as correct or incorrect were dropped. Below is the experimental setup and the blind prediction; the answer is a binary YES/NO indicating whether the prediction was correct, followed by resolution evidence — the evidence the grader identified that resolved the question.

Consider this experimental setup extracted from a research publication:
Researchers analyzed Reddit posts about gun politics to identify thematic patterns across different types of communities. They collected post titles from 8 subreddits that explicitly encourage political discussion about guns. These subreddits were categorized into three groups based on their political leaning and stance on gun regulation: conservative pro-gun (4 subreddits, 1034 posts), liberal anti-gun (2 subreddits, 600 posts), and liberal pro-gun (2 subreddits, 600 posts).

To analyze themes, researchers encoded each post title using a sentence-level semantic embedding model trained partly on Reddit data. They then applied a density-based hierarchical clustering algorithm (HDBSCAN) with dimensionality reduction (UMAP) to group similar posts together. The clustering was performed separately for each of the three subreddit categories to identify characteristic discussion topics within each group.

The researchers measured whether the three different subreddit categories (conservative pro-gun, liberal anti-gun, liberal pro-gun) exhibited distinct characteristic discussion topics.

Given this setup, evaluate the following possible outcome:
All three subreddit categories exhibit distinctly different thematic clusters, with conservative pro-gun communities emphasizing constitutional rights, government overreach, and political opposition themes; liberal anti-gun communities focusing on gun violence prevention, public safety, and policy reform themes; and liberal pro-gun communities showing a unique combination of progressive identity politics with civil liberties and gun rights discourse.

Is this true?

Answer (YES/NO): NO